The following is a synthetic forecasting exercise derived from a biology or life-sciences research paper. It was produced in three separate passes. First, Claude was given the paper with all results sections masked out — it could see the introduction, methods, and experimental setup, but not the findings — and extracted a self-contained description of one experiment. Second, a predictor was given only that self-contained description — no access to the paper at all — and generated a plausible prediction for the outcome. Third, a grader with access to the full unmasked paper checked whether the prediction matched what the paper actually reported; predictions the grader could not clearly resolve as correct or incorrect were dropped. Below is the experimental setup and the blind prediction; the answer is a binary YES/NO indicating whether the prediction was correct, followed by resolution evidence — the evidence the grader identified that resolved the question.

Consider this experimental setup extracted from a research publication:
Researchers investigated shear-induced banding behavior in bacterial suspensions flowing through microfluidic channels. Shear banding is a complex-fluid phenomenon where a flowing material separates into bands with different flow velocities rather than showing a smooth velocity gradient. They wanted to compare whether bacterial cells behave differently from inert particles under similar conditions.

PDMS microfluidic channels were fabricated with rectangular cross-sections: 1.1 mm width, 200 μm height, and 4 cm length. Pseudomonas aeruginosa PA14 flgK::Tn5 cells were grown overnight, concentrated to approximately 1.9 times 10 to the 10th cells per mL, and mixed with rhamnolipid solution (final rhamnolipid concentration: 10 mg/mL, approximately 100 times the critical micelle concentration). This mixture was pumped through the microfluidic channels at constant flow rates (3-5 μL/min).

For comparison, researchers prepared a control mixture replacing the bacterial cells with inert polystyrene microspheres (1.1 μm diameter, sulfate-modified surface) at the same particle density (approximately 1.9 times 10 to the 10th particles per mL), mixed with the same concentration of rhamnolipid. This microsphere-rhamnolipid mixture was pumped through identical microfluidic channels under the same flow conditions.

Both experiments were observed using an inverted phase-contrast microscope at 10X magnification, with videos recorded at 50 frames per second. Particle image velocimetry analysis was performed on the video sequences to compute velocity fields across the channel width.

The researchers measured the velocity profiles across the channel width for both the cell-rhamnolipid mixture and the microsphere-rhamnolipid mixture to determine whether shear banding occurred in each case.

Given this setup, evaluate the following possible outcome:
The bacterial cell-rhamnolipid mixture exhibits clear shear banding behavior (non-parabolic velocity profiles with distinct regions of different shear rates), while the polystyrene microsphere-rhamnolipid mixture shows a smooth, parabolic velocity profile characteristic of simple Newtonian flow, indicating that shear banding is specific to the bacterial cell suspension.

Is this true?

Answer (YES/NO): YES